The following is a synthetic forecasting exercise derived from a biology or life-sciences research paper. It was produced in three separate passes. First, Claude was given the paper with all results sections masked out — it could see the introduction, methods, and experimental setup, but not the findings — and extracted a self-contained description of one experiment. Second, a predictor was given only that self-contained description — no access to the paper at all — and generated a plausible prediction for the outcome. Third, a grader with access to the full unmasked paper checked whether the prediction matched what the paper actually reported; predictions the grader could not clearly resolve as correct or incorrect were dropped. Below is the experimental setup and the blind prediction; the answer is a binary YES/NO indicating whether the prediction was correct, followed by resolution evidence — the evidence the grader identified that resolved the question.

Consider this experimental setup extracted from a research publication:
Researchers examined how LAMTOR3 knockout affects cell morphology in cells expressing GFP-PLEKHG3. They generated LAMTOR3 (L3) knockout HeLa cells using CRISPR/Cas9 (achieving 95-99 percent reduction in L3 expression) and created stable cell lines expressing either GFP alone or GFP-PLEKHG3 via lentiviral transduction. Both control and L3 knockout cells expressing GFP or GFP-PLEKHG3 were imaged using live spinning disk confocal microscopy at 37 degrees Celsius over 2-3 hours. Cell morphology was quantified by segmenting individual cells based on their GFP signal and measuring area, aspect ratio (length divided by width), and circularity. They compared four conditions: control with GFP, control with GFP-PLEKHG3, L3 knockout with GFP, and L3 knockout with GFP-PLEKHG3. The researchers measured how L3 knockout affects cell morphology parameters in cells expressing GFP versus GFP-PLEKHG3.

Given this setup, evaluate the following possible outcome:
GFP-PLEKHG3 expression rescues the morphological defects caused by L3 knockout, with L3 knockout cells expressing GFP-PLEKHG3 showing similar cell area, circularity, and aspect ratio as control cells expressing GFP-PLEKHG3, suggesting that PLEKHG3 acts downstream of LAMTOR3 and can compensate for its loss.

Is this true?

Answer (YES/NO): NO